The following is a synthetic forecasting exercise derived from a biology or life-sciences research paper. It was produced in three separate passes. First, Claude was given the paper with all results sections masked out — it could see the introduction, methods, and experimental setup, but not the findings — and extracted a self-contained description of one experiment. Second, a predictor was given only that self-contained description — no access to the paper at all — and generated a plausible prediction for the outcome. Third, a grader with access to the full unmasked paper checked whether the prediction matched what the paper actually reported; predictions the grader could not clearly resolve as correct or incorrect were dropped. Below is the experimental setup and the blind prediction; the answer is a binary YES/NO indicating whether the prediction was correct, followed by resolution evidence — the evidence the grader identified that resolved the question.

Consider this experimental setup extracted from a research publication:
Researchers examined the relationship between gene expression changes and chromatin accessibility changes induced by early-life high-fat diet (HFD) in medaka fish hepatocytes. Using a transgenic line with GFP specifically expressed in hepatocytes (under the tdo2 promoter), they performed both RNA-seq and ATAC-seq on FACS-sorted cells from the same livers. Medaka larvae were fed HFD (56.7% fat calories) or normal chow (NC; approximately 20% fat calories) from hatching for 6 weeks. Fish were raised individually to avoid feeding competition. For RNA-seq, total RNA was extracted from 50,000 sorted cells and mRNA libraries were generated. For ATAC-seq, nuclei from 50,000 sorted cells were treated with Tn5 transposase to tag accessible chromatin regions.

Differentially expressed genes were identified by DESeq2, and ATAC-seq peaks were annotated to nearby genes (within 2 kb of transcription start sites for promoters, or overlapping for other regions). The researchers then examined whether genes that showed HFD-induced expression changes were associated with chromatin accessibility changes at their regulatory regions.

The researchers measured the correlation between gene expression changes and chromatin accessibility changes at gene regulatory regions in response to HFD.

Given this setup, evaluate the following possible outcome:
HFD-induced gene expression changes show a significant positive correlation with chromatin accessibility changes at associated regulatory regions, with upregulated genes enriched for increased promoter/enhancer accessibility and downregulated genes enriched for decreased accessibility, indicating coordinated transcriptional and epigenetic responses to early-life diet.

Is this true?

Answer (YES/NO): YES